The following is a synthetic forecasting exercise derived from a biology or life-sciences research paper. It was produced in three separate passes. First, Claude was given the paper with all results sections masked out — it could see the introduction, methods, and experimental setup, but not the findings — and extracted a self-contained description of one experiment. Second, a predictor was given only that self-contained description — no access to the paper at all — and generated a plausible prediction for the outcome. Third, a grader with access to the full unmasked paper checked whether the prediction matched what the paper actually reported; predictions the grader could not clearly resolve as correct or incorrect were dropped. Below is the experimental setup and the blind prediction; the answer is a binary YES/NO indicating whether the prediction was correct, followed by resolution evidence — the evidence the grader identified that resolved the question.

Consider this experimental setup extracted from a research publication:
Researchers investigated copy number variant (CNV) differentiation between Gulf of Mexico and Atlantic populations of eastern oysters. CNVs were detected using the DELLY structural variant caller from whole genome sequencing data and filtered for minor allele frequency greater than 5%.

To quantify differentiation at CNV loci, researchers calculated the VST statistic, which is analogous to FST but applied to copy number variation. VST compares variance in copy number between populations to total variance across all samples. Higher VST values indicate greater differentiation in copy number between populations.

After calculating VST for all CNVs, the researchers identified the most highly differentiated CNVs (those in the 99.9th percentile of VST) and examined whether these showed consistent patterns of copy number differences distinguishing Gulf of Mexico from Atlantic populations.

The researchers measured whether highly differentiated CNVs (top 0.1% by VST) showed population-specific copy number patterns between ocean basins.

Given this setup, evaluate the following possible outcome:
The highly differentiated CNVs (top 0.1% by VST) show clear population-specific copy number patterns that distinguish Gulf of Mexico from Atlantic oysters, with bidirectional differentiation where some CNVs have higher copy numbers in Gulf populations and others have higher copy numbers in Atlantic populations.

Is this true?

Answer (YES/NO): NO